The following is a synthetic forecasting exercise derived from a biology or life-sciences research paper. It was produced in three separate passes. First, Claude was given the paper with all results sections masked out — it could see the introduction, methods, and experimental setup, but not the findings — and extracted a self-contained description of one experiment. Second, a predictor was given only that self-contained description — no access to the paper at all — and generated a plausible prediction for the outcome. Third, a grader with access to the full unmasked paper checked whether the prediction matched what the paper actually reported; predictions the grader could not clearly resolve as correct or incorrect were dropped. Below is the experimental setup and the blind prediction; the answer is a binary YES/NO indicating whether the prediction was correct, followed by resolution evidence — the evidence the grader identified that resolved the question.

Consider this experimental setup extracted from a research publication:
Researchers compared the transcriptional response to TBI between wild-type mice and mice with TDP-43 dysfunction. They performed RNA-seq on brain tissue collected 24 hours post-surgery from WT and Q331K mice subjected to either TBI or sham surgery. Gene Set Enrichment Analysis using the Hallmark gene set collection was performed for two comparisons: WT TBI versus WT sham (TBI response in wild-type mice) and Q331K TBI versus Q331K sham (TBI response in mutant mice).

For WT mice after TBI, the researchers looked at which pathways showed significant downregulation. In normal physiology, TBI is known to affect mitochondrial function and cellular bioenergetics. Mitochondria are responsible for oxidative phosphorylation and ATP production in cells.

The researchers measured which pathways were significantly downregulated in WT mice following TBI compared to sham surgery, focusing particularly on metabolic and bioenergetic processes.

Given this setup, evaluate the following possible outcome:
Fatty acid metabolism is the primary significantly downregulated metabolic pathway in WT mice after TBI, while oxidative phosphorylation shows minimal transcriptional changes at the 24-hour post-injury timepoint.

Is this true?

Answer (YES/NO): NO